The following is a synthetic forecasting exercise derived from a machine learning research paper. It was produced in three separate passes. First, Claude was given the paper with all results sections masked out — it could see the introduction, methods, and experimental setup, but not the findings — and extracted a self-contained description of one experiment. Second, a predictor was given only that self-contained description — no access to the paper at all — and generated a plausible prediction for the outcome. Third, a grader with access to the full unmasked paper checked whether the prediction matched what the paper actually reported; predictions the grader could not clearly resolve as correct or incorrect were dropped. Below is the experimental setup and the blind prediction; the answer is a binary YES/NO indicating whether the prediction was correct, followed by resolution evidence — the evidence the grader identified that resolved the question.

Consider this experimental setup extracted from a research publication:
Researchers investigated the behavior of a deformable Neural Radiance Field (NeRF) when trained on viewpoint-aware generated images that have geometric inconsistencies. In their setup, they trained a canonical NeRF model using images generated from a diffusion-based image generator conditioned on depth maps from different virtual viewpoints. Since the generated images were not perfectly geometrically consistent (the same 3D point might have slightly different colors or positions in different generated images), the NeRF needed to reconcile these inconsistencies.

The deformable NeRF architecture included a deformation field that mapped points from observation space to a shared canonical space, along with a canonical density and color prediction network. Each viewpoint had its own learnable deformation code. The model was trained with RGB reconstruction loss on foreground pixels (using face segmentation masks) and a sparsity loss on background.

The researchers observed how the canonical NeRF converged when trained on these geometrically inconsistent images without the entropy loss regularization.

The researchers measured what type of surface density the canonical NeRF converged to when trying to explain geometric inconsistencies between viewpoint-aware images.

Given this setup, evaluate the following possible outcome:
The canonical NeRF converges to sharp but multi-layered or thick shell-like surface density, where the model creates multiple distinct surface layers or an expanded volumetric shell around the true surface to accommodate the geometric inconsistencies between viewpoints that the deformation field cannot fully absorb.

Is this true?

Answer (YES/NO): NO